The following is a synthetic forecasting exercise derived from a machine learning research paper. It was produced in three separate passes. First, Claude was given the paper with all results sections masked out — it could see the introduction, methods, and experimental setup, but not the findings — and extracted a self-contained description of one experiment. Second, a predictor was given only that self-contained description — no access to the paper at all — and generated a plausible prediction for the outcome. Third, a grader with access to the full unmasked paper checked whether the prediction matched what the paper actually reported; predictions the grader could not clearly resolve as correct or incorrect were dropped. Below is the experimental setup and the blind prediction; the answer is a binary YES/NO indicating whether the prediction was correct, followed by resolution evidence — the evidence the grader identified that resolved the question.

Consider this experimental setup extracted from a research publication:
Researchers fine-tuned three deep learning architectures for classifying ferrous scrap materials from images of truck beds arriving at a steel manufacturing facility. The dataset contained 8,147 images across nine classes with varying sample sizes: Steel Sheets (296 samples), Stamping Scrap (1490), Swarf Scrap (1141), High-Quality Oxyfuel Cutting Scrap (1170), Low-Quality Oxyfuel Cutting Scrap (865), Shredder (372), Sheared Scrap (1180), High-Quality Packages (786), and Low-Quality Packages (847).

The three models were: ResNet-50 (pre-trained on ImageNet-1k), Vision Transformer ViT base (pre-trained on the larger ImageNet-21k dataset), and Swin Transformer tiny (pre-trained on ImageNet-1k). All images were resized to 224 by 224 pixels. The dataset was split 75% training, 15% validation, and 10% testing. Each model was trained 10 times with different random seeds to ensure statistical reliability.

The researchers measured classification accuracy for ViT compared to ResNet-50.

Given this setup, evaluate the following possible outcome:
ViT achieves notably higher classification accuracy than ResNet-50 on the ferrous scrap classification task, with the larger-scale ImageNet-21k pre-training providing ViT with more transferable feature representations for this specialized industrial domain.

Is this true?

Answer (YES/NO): NO